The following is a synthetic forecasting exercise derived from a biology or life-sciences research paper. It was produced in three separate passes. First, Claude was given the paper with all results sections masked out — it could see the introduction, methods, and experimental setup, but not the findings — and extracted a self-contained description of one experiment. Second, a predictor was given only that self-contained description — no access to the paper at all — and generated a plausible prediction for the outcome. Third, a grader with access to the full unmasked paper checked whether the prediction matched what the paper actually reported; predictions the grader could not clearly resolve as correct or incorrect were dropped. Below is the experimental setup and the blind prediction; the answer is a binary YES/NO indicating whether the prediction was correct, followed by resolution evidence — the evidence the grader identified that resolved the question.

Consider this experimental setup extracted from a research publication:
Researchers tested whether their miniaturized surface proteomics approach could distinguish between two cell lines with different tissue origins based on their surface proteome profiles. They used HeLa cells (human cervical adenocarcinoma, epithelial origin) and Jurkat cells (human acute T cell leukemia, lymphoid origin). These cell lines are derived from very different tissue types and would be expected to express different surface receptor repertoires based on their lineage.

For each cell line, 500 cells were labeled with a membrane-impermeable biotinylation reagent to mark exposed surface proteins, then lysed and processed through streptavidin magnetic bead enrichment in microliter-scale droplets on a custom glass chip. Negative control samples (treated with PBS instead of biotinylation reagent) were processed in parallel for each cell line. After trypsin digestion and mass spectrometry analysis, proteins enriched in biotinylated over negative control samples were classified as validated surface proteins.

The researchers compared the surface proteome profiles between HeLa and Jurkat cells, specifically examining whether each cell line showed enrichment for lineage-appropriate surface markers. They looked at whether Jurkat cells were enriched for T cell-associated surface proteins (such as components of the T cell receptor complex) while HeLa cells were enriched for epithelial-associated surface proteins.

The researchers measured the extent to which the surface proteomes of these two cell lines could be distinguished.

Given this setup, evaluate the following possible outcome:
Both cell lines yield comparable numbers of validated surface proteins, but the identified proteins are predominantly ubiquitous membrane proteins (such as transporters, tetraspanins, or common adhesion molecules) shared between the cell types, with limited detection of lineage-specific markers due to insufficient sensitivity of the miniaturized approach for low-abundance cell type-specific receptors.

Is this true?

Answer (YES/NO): NO